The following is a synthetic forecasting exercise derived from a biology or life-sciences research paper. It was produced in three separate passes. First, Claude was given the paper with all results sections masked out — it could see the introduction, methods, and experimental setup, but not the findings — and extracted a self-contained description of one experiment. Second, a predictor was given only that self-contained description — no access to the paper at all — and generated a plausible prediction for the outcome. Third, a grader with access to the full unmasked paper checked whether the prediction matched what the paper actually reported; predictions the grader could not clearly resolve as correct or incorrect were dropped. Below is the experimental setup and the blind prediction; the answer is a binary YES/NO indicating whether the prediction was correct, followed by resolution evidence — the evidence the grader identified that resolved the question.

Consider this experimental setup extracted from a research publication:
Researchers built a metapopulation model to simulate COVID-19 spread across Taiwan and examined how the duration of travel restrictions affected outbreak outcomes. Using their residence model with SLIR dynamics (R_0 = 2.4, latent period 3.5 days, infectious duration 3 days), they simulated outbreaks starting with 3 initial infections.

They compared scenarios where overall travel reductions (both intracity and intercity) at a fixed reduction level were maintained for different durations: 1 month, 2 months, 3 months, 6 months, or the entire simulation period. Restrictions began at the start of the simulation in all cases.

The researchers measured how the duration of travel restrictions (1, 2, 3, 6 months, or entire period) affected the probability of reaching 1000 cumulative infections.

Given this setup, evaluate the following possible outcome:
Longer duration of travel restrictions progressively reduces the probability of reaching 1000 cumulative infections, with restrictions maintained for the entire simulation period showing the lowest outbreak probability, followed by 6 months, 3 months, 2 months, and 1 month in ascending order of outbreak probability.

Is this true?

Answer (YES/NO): YES